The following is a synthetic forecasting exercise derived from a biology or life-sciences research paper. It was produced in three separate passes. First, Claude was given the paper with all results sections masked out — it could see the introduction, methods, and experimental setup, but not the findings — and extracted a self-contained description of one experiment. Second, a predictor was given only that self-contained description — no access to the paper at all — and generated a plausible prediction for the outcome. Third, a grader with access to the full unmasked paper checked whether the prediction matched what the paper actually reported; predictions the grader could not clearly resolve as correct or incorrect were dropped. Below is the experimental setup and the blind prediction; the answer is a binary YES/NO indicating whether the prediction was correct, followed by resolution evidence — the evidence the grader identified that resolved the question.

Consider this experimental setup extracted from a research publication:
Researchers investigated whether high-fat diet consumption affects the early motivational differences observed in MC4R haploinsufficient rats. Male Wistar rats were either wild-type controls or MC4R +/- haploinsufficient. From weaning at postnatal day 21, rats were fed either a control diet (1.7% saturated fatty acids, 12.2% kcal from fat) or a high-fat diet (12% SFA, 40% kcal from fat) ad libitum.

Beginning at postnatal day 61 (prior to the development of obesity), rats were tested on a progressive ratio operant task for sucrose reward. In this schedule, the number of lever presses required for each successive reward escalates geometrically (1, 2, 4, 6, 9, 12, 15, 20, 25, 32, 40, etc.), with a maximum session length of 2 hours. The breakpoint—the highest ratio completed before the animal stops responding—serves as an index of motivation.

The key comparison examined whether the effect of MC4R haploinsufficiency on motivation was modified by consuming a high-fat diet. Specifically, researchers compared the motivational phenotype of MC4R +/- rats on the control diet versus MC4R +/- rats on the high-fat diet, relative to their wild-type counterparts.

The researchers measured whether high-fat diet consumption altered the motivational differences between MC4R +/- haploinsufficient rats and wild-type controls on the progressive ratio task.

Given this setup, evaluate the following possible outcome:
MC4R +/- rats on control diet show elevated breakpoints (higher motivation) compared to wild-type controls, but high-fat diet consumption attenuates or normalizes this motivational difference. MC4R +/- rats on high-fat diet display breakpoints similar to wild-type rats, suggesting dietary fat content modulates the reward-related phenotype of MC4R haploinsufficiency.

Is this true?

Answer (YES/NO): YES